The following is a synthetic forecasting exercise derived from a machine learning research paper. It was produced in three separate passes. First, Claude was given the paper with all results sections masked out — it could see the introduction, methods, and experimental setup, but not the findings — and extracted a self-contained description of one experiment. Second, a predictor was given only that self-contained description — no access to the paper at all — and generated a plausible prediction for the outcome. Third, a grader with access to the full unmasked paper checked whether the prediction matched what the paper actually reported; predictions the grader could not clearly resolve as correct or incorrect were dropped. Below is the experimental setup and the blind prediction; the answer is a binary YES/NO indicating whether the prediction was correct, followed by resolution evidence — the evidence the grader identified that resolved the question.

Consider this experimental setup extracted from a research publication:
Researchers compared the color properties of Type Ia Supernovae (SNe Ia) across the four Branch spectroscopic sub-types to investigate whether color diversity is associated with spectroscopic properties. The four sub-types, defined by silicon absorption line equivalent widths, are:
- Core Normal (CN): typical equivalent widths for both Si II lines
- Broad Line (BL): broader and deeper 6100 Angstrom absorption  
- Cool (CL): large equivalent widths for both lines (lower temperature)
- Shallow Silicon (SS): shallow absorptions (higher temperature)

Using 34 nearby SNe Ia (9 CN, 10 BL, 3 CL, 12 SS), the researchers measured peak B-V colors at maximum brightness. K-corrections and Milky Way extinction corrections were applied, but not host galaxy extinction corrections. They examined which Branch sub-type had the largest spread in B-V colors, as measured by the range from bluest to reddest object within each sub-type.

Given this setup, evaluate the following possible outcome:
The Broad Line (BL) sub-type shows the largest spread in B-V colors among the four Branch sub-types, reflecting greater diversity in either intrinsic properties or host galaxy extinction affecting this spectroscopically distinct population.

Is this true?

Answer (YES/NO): YES